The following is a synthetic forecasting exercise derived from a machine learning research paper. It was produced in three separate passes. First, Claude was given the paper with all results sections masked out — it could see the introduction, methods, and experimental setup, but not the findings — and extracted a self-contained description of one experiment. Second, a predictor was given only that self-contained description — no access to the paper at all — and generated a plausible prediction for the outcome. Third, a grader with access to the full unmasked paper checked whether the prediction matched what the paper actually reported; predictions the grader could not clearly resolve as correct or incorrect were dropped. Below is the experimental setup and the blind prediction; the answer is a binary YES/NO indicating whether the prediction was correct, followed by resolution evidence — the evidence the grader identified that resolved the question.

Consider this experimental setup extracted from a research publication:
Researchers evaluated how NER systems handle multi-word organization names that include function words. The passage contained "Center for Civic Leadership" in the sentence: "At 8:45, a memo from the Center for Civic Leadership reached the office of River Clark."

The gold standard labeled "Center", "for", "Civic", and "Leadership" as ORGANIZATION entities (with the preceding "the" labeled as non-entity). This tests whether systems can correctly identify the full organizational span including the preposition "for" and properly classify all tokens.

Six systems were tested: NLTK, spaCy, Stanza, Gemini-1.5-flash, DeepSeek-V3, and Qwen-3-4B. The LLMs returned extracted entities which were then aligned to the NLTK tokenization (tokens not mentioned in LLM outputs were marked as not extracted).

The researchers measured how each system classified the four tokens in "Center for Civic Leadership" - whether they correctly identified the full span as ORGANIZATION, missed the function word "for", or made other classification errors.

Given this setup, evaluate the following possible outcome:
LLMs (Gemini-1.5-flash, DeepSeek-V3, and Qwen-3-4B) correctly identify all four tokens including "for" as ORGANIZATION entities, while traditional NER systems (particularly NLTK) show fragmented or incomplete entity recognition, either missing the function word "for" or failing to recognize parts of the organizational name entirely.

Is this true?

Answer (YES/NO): NO